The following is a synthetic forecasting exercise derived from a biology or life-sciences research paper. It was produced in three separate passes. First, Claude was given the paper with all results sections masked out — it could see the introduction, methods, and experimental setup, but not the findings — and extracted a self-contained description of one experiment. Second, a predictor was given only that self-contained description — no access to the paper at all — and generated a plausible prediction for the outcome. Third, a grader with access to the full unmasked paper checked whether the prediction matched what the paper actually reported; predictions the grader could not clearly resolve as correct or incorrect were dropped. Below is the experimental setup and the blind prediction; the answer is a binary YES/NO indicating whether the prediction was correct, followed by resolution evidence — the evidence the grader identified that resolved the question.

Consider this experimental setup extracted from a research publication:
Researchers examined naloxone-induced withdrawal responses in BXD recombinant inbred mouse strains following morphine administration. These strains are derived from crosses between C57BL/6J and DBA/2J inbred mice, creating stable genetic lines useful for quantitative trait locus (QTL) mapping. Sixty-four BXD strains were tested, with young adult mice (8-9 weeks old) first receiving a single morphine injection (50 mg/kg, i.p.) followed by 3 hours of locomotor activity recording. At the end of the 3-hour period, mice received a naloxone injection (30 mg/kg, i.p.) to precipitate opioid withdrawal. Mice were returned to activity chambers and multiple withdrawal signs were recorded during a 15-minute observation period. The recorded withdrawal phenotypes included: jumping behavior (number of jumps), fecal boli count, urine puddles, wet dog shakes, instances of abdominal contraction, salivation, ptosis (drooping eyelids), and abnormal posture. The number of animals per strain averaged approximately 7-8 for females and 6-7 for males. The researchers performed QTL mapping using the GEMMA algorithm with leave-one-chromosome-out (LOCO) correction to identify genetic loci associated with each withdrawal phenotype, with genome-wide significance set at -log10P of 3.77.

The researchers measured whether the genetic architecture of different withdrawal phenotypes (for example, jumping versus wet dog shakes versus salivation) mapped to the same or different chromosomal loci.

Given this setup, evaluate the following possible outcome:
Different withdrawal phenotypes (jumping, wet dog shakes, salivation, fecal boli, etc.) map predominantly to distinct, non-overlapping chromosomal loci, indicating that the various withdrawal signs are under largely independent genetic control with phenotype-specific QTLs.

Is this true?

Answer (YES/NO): YES